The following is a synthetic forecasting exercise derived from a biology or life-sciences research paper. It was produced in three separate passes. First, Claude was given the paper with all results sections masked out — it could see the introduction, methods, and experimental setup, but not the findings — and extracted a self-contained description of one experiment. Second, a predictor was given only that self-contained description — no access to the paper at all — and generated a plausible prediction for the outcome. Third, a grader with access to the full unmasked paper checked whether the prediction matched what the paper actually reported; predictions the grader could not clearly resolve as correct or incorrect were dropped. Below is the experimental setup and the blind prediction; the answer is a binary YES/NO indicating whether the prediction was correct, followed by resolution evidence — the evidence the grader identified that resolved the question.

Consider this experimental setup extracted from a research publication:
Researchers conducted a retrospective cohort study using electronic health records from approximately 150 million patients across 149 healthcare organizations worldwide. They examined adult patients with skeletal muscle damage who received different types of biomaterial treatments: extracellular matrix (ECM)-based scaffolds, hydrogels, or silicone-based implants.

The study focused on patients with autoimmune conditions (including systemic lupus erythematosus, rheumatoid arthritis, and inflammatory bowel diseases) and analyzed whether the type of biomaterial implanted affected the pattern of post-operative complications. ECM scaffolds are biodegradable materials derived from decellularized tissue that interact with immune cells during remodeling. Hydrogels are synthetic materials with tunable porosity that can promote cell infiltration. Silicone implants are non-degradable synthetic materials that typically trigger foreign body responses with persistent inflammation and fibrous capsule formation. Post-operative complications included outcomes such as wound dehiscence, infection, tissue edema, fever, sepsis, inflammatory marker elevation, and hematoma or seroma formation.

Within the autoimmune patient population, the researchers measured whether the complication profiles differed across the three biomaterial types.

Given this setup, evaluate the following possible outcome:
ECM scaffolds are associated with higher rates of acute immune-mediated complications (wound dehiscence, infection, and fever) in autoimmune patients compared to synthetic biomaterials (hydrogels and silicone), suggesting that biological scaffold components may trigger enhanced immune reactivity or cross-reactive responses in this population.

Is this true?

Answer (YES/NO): YES